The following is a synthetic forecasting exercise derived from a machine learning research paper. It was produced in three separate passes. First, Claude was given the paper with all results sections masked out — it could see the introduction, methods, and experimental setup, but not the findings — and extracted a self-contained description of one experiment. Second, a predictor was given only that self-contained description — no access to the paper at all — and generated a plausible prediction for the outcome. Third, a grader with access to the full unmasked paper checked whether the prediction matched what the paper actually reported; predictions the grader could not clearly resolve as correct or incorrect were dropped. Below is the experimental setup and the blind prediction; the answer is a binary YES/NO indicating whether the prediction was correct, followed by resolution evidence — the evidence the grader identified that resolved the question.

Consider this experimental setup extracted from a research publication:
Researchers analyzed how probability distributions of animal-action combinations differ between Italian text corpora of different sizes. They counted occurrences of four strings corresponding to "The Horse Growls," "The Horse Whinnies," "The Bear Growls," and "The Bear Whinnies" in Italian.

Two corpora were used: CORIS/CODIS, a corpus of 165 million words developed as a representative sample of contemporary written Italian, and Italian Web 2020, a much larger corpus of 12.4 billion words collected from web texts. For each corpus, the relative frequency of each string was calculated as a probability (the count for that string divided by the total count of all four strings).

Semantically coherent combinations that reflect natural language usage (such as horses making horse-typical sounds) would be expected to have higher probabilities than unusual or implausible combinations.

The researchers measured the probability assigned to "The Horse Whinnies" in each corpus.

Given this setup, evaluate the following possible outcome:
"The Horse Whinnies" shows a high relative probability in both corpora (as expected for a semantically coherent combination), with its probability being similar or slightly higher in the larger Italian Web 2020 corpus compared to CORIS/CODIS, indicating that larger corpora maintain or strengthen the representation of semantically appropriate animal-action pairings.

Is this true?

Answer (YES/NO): NO